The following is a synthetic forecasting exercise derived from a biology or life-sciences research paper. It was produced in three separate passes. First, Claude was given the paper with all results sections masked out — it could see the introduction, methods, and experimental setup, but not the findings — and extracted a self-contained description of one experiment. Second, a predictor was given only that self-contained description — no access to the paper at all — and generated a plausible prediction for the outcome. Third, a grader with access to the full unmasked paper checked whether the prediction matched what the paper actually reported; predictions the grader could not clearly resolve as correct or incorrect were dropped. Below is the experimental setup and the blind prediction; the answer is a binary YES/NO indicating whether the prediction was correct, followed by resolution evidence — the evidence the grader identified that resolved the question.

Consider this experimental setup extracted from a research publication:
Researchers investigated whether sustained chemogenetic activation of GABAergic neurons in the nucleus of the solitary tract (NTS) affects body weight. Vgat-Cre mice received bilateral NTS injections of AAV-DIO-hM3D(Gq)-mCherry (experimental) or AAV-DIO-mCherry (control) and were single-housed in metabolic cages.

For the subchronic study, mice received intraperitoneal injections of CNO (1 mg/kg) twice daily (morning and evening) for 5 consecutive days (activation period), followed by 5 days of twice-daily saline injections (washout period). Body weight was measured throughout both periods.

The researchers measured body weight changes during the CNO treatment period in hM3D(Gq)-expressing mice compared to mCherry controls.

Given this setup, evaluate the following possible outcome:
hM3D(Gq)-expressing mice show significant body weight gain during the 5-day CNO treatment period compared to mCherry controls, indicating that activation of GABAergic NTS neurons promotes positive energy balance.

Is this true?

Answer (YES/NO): NO